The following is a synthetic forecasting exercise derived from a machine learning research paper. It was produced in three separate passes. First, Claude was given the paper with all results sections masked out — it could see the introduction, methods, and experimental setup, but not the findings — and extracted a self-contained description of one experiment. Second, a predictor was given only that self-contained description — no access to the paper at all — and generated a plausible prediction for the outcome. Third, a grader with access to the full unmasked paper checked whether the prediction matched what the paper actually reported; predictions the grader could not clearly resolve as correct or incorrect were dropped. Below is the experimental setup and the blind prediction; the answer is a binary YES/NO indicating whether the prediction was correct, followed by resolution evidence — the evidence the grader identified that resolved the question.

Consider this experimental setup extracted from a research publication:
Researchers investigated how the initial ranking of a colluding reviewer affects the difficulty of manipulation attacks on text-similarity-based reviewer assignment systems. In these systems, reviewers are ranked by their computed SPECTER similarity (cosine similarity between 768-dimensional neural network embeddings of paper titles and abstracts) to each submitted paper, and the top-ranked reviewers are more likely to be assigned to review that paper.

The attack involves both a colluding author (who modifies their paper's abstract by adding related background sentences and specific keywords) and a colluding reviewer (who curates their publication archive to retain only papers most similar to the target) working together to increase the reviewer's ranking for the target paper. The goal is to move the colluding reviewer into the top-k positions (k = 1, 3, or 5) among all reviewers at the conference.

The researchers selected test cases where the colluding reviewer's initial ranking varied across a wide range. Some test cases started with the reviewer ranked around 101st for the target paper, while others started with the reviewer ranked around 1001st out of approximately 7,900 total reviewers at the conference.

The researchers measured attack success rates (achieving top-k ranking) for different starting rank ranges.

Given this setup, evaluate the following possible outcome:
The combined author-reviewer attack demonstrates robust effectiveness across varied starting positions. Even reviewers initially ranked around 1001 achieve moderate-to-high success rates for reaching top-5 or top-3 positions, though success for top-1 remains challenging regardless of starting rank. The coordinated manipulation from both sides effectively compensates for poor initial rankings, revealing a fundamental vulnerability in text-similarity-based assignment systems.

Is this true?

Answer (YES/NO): NO